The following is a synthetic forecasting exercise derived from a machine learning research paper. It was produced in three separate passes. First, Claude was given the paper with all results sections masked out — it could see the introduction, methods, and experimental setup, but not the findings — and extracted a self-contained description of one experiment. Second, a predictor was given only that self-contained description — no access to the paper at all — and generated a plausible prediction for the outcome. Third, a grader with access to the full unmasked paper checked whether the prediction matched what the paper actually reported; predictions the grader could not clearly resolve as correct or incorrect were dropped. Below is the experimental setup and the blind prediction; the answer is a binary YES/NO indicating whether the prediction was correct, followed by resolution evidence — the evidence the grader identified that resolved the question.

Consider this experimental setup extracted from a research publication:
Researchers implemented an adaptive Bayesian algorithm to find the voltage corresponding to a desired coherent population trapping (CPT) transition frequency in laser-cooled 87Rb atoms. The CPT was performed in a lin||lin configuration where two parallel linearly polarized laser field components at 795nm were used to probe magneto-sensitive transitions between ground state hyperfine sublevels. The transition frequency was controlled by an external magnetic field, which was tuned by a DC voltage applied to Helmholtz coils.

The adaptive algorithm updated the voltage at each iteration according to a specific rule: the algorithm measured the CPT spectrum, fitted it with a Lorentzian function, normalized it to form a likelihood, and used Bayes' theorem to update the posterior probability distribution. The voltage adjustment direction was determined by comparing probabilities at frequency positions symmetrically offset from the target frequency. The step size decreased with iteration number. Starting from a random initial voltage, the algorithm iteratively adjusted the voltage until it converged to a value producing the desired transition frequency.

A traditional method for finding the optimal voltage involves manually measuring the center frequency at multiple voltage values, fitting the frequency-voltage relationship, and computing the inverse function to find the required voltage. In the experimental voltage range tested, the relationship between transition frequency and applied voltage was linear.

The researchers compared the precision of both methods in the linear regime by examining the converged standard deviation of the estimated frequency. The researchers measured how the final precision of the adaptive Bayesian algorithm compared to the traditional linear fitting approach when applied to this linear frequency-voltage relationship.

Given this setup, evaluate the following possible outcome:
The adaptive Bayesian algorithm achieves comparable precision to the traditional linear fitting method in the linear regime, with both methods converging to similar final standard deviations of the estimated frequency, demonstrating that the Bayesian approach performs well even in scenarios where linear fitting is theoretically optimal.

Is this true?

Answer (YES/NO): NO